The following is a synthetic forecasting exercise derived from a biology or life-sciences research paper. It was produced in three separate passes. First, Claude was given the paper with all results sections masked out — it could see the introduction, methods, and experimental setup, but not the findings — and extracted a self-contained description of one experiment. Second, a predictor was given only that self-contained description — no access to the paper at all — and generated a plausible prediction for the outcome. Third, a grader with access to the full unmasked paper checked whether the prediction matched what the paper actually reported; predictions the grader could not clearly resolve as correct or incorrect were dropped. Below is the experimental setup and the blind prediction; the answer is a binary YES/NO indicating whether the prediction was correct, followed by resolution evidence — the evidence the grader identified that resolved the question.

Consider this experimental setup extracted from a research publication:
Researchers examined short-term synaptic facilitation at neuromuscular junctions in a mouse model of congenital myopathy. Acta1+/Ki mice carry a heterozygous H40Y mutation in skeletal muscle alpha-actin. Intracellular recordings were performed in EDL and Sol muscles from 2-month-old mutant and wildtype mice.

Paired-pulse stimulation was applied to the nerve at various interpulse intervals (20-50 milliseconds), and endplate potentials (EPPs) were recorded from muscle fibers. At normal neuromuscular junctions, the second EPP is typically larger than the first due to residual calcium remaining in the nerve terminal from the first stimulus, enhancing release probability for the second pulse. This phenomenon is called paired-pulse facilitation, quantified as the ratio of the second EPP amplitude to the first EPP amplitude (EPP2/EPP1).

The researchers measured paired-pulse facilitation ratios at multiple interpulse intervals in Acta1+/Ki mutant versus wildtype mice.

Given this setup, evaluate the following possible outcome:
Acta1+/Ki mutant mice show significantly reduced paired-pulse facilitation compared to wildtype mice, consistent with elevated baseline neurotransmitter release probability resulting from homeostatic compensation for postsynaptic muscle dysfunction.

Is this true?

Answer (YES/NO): YES